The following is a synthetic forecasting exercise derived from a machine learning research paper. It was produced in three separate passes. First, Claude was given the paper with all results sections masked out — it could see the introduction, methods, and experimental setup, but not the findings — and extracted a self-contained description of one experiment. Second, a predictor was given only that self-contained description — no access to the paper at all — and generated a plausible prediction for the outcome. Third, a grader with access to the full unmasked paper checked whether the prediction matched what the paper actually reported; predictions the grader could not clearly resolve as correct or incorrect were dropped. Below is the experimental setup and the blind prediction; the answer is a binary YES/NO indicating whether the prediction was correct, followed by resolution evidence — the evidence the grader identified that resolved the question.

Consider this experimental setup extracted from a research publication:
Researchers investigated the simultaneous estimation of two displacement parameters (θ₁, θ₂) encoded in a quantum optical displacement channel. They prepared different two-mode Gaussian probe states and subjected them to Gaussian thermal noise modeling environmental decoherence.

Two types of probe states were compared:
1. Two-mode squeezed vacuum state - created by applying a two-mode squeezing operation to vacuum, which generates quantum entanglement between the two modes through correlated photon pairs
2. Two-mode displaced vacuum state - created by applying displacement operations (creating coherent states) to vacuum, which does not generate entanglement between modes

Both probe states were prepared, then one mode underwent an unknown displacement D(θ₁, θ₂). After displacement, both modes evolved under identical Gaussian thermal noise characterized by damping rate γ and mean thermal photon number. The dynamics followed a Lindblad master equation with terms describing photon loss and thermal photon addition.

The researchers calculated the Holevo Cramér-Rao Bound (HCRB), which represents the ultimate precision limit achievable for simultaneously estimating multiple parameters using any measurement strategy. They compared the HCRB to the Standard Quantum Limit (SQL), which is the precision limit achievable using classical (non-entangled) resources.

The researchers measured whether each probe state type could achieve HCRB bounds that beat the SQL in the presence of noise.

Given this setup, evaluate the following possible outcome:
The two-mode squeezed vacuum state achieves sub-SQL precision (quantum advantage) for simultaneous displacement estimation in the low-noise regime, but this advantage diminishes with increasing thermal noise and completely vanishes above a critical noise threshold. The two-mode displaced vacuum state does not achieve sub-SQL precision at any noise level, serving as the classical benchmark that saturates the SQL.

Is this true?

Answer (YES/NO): NO